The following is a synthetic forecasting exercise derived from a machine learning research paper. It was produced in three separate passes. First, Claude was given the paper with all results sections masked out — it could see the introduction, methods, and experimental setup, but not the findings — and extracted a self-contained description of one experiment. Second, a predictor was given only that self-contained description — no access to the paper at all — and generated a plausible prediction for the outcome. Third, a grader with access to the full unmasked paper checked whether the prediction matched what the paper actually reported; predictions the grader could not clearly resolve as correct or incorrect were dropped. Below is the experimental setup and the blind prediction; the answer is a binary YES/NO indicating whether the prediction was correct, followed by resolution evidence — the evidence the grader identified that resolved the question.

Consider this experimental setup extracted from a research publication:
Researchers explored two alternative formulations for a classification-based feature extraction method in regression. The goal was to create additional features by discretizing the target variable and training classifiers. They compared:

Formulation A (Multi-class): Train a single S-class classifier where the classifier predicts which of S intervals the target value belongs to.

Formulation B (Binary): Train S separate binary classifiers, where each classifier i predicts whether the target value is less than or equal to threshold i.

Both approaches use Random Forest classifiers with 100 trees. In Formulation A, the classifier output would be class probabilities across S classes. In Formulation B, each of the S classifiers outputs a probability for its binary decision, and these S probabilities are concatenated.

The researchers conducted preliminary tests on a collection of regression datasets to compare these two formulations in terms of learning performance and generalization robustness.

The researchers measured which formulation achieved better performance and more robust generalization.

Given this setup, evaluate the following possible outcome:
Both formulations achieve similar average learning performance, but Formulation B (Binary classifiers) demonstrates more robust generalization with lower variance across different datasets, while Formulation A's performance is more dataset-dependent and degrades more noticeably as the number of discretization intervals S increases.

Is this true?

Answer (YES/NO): NO